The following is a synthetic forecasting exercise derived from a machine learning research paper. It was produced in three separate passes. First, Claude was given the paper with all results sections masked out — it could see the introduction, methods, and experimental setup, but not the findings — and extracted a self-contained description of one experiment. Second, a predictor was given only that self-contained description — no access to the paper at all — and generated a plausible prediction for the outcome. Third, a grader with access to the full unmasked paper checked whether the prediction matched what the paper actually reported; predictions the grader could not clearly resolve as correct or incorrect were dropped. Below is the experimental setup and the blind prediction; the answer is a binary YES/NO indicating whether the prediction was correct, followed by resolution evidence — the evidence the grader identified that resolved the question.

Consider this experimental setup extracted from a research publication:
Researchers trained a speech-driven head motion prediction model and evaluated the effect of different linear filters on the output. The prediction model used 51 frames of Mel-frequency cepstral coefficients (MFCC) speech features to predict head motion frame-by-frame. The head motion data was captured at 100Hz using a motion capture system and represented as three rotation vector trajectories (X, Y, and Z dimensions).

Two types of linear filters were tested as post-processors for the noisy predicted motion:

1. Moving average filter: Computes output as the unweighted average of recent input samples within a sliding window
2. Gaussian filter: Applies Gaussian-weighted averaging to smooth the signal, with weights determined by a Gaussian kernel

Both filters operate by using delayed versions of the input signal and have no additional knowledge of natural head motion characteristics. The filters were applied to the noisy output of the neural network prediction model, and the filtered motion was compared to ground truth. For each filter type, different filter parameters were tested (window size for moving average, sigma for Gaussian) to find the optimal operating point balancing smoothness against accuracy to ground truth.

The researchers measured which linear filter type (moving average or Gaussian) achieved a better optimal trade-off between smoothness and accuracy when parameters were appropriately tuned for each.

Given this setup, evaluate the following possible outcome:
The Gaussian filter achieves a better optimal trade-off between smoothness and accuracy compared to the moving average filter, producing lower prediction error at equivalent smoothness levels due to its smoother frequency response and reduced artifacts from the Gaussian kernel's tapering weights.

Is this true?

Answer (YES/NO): YES